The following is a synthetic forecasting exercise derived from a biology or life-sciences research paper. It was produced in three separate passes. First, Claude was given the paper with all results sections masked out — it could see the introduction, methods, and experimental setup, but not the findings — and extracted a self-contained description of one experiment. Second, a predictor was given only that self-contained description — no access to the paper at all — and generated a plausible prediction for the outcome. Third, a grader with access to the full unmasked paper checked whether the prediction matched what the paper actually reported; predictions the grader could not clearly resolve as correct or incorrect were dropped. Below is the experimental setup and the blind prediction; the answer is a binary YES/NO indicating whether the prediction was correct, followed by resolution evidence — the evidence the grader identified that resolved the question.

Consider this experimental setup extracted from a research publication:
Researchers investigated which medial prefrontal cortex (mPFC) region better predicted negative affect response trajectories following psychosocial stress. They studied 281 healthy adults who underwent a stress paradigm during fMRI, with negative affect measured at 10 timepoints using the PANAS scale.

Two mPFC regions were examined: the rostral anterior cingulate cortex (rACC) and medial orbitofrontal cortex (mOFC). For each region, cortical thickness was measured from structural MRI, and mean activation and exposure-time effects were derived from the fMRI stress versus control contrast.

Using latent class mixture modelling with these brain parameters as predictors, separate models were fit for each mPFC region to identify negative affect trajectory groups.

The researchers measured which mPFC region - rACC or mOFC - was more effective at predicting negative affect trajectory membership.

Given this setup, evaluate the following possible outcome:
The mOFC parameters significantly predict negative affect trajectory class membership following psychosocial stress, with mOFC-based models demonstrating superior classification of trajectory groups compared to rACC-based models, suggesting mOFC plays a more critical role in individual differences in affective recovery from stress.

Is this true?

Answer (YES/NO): YES